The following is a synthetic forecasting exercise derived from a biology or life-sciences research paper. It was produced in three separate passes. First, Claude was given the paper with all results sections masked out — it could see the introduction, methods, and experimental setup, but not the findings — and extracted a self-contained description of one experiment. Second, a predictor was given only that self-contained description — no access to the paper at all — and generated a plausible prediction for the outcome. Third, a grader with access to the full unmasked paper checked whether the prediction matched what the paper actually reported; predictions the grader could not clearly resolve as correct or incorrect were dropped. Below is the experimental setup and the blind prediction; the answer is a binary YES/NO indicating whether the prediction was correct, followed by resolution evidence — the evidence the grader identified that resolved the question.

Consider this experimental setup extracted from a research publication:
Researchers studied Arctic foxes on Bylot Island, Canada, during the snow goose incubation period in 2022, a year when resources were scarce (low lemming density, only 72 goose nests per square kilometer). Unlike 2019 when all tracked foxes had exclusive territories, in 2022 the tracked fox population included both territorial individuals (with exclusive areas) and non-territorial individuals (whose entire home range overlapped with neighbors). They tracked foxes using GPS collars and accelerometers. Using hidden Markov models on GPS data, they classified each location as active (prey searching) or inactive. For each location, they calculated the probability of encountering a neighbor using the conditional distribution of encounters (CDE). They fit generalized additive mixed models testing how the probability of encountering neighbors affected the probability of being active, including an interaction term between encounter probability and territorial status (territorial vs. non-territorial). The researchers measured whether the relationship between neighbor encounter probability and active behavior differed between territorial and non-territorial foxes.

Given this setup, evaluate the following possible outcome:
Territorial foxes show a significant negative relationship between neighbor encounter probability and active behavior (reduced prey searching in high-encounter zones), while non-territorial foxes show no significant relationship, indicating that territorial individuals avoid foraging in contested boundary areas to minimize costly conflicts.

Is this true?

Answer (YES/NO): NO